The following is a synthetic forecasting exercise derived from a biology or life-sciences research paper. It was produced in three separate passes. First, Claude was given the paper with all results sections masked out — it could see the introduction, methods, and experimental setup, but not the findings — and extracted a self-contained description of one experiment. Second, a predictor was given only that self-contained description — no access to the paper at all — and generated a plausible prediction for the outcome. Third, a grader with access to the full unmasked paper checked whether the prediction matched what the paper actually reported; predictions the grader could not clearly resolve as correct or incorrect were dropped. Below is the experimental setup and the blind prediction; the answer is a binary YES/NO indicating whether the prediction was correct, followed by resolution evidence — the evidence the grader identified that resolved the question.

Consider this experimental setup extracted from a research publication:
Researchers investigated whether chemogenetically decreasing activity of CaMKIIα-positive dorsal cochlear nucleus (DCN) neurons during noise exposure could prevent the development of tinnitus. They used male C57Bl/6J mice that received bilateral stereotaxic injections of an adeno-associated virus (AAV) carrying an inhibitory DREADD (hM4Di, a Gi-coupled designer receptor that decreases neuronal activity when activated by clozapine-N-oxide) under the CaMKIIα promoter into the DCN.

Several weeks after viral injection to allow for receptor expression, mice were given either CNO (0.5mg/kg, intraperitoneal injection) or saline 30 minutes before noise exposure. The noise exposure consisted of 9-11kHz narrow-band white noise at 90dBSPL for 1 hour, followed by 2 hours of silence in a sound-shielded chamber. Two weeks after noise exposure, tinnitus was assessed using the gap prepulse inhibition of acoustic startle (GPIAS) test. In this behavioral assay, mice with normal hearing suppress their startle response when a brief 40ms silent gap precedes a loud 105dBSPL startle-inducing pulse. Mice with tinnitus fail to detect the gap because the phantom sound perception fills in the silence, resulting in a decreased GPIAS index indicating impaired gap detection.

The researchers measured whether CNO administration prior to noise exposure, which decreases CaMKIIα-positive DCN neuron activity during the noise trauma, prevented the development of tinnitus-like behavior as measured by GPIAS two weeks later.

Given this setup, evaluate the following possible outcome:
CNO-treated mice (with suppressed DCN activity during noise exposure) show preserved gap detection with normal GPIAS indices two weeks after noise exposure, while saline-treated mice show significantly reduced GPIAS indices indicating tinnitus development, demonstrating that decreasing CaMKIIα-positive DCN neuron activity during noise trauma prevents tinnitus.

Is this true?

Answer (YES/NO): NO